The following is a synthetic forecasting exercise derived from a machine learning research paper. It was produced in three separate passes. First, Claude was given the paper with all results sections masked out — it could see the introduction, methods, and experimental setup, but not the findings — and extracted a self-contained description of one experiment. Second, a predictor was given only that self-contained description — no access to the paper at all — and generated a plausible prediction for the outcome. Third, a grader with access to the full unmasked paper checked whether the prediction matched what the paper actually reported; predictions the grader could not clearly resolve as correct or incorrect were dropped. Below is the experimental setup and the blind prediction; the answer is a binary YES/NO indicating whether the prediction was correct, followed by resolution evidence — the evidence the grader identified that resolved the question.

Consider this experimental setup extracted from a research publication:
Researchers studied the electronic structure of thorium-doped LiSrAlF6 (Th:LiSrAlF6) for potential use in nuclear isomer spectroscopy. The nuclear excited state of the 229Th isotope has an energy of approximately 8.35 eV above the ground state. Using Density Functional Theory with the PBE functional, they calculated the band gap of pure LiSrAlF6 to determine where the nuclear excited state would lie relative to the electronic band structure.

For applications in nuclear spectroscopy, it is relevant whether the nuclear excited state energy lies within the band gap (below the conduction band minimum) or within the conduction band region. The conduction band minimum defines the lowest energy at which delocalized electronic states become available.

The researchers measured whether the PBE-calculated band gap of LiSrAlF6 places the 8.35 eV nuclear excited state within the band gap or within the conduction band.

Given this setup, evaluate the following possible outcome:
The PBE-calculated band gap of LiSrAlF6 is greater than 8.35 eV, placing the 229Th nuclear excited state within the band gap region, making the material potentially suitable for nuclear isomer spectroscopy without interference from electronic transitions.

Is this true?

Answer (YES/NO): NO